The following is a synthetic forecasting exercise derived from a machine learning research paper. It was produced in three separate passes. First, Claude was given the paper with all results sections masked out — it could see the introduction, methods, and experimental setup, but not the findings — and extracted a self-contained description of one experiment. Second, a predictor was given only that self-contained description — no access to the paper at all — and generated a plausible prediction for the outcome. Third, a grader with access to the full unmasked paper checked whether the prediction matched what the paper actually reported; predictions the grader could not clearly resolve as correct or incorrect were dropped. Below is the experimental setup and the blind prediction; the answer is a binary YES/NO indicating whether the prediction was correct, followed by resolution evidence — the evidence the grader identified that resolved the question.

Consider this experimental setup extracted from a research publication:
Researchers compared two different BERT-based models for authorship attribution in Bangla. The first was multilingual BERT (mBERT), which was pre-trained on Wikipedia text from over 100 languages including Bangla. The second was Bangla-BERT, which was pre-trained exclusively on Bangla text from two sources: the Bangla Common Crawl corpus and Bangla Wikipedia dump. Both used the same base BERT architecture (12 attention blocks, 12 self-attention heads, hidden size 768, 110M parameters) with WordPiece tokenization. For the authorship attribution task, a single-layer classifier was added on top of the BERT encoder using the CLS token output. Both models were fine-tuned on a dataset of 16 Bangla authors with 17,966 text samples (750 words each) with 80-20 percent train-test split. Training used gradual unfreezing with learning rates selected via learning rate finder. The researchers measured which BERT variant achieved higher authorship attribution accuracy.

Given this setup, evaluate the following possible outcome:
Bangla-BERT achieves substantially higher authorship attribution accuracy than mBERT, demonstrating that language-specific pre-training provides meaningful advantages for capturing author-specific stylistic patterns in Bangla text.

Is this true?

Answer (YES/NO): NO